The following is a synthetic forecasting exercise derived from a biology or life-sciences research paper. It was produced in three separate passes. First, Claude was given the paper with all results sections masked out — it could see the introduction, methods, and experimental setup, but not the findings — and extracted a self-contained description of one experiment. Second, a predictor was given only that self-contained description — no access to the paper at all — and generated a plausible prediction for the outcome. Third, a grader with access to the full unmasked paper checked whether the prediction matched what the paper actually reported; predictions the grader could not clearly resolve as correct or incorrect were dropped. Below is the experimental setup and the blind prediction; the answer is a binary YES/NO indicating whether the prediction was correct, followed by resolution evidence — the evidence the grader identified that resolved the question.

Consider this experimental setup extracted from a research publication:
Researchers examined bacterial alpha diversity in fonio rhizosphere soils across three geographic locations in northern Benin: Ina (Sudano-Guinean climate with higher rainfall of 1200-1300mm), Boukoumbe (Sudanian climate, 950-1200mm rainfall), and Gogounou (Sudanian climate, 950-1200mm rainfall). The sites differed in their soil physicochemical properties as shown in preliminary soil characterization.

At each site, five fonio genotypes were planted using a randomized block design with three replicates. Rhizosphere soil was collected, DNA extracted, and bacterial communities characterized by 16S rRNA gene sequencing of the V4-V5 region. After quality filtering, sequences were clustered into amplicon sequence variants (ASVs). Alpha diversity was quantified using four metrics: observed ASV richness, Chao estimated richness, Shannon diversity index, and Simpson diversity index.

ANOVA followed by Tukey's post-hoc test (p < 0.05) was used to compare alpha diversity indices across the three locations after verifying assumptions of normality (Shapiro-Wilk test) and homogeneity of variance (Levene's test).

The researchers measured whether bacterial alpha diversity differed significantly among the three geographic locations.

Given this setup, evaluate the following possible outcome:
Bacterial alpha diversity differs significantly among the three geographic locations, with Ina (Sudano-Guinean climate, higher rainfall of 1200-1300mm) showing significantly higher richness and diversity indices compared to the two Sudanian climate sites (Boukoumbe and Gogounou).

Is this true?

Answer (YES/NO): NO